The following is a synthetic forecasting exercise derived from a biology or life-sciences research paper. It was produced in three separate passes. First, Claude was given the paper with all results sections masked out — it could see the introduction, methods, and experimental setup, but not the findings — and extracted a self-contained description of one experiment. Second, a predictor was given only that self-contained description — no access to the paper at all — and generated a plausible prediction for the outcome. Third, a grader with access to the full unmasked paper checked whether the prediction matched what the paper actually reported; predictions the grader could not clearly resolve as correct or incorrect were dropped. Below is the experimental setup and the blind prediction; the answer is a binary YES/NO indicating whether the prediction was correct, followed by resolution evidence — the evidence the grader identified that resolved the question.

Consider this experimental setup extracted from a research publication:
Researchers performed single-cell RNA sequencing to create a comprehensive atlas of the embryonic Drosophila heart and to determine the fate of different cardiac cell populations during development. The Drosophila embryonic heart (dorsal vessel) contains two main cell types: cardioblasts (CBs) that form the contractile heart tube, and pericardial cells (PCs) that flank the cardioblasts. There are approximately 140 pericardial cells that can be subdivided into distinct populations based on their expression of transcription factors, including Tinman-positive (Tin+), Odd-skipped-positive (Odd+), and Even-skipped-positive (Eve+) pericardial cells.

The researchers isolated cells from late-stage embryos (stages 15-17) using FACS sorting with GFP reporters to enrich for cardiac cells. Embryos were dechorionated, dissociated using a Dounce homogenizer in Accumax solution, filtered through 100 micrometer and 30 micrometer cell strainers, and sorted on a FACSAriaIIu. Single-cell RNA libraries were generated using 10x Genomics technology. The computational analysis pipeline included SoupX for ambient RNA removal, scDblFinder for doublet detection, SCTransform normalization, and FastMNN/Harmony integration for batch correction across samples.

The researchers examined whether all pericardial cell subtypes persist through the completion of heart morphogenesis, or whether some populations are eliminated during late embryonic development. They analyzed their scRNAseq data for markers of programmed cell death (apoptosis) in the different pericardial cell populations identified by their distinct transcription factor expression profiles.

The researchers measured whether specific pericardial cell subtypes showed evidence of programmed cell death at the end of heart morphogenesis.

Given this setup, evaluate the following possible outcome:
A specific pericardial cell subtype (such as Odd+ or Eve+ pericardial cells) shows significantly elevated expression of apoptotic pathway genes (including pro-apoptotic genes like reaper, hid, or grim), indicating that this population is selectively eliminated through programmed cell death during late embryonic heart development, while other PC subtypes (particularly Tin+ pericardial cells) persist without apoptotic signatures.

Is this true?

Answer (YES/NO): NO